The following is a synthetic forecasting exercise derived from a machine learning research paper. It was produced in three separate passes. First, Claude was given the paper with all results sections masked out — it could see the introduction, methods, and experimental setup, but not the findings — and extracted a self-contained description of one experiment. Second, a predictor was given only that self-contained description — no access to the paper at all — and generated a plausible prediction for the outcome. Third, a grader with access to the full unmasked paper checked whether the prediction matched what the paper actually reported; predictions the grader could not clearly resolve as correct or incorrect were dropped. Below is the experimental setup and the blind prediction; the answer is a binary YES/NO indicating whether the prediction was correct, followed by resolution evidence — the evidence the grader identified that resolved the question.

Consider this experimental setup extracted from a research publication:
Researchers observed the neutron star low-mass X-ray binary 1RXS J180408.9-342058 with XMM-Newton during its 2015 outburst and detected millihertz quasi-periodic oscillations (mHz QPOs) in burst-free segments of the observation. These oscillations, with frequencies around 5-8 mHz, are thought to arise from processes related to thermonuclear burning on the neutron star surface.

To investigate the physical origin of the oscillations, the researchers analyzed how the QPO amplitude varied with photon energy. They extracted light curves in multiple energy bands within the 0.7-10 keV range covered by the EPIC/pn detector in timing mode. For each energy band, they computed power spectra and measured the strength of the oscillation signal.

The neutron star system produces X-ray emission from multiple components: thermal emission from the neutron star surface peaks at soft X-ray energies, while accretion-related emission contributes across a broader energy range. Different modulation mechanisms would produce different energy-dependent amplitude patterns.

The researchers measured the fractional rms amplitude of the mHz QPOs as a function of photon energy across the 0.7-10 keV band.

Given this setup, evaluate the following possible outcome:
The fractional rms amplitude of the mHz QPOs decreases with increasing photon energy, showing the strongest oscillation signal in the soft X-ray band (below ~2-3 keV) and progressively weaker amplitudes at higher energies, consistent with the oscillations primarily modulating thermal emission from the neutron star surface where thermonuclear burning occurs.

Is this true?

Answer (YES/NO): YES